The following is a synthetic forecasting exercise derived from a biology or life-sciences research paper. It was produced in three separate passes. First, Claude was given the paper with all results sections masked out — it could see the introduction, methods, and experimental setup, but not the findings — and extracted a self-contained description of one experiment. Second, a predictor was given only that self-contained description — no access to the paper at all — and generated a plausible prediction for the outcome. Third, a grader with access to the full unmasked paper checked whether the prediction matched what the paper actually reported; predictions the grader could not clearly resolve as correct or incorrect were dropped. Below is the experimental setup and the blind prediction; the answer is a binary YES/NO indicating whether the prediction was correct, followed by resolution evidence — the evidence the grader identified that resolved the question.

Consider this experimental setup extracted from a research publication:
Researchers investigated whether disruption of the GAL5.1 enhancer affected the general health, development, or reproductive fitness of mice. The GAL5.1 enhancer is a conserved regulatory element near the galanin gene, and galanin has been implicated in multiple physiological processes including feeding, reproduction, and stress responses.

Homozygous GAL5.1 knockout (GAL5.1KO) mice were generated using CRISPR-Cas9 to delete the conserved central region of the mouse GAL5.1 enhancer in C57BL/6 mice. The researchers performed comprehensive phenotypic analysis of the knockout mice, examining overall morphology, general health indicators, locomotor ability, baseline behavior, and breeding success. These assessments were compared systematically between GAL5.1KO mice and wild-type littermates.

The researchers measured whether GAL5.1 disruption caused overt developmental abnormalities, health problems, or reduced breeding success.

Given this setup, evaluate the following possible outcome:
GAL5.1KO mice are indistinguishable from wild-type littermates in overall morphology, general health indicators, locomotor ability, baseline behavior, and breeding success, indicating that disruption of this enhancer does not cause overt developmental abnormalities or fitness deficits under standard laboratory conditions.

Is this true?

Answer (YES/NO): YES